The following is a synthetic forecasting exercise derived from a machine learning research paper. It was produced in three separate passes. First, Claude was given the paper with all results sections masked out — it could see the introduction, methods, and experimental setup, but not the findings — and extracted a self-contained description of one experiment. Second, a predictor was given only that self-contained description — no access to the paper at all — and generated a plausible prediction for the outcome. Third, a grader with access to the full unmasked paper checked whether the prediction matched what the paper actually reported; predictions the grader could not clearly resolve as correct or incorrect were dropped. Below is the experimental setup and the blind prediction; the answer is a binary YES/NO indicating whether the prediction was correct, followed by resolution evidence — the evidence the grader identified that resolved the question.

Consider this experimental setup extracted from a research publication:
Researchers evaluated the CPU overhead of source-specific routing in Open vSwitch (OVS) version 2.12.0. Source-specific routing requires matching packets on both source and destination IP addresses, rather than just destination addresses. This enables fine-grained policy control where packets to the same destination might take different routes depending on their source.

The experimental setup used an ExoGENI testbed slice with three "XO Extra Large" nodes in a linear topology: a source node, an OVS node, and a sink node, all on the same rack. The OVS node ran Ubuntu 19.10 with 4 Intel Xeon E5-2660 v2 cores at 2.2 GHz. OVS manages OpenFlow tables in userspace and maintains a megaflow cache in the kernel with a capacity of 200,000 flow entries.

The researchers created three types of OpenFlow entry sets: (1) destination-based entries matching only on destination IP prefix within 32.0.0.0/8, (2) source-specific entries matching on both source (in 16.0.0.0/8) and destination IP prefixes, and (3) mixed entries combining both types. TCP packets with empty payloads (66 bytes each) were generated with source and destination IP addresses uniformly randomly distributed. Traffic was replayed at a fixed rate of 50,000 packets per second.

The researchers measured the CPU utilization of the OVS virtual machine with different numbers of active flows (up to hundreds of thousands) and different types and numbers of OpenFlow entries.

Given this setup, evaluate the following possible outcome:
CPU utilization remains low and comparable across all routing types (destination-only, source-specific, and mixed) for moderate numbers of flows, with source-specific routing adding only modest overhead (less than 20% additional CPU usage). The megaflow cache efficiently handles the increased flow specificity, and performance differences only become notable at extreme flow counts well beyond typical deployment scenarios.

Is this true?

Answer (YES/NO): NO